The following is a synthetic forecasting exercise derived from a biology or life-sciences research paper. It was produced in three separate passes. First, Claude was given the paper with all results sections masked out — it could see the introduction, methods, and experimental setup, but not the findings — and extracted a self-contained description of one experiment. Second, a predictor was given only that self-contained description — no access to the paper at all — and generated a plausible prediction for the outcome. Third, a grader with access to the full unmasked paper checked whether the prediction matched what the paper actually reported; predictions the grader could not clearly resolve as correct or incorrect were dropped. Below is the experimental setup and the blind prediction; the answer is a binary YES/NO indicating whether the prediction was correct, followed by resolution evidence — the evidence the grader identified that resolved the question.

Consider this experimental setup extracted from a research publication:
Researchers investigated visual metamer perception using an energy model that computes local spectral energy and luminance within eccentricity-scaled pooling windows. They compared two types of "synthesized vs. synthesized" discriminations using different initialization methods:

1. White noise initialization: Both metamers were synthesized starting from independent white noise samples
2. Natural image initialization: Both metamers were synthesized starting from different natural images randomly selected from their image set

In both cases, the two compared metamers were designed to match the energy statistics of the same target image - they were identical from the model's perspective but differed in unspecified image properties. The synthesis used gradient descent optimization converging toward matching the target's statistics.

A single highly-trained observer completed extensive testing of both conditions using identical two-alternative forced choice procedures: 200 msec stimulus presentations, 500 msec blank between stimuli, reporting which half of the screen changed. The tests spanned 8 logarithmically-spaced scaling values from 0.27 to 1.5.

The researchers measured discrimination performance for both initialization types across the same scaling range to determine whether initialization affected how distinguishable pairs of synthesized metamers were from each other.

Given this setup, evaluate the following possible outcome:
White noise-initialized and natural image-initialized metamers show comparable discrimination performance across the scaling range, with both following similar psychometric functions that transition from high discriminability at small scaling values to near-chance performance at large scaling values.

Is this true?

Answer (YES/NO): NO